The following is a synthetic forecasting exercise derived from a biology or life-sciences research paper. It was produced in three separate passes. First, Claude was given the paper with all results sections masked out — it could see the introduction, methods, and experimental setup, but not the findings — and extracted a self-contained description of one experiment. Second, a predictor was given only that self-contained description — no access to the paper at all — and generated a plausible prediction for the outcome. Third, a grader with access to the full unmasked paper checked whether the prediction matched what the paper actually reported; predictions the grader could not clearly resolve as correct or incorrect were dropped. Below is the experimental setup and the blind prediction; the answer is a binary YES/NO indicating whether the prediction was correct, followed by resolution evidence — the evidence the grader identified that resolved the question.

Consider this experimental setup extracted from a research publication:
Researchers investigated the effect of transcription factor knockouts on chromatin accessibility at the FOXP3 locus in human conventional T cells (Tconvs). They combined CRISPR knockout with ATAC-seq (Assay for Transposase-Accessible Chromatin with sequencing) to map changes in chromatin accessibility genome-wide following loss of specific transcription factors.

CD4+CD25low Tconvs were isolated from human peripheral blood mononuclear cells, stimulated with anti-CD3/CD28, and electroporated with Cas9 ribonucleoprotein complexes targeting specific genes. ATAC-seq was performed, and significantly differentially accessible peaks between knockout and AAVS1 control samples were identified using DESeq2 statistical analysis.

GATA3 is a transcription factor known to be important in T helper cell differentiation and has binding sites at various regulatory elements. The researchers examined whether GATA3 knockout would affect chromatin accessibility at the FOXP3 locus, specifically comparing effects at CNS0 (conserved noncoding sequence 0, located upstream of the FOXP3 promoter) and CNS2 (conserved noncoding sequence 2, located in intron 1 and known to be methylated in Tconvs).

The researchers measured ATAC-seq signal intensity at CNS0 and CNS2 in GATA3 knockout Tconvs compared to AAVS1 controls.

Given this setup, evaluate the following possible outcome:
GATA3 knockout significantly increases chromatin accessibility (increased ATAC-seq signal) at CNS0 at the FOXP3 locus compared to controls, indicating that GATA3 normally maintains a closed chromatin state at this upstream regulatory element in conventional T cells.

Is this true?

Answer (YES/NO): NO